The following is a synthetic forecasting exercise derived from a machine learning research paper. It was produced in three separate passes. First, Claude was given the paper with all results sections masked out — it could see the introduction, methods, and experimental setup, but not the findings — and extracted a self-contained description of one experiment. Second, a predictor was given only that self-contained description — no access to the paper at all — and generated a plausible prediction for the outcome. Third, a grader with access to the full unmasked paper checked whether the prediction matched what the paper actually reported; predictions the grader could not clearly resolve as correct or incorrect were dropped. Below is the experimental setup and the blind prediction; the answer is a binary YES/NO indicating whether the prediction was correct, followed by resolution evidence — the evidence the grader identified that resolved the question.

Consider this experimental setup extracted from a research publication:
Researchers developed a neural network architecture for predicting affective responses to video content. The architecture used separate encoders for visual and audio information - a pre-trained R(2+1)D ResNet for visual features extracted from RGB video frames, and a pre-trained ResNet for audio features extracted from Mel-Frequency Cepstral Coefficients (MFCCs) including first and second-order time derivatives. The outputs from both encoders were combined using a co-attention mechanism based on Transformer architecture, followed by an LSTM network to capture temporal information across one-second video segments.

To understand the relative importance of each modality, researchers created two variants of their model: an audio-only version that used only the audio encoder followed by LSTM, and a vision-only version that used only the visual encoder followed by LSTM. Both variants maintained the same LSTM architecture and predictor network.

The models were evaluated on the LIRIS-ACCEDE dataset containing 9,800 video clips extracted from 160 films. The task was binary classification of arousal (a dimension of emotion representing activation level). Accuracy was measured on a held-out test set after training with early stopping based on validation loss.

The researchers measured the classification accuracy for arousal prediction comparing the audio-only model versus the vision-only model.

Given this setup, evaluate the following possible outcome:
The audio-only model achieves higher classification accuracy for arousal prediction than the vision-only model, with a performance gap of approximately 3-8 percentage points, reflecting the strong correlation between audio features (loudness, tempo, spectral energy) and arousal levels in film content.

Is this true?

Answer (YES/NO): NO